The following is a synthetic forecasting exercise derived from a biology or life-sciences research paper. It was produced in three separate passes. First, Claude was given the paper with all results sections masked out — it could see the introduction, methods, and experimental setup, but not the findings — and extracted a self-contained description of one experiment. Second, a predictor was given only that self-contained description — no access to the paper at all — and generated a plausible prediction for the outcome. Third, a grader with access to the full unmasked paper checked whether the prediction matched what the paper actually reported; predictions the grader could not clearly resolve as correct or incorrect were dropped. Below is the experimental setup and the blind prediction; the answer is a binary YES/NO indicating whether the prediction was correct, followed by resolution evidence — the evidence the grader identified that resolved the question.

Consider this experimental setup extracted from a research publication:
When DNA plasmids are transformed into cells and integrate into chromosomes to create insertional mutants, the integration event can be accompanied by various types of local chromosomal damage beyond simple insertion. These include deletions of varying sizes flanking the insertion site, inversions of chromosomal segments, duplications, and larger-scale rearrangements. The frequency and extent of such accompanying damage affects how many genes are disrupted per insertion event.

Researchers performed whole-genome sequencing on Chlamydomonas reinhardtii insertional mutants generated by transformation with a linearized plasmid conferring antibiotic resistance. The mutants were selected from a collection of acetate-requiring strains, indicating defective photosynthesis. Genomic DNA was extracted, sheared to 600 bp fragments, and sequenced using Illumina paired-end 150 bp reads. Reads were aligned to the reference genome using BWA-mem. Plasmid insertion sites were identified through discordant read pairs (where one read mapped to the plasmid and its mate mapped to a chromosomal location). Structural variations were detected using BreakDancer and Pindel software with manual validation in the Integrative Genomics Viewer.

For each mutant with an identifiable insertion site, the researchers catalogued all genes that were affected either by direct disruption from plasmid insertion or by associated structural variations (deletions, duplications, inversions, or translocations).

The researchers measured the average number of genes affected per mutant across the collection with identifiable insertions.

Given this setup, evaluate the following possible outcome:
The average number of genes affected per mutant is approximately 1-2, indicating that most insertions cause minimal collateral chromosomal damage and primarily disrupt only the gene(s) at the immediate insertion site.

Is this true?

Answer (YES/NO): NO